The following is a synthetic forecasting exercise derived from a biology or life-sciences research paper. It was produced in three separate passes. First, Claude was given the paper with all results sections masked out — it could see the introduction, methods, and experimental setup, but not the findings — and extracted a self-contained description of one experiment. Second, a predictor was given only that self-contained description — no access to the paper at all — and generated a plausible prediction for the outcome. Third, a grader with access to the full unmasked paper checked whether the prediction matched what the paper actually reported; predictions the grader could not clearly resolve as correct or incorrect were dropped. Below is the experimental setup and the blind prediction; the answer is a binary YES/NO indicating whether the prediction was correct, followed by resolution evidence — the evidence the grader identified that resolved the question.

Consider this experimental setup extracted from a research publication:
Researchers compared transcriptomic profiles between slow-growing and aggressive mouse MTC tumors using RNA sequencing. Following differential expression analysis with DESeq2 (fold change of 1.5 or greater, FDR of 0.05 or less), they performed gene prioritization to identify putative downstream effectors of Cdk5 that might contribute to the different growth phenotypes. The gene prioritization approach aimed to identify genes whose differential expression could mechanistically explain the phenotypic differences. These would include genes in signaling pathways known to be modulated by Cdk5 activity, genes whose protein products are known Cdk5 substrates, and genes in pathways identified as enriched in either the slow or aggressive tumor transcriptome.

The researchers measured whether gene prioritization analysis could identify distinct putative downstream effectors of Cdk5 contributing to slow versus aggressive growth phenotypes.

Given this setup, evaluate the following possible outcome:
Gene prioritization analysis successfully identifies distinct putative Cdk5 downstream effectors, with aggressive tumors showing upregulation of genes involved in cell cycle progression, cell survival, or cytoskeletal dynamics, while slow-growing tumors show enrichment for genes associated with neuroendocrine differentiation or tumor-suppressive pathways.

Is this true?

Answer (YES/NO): NO